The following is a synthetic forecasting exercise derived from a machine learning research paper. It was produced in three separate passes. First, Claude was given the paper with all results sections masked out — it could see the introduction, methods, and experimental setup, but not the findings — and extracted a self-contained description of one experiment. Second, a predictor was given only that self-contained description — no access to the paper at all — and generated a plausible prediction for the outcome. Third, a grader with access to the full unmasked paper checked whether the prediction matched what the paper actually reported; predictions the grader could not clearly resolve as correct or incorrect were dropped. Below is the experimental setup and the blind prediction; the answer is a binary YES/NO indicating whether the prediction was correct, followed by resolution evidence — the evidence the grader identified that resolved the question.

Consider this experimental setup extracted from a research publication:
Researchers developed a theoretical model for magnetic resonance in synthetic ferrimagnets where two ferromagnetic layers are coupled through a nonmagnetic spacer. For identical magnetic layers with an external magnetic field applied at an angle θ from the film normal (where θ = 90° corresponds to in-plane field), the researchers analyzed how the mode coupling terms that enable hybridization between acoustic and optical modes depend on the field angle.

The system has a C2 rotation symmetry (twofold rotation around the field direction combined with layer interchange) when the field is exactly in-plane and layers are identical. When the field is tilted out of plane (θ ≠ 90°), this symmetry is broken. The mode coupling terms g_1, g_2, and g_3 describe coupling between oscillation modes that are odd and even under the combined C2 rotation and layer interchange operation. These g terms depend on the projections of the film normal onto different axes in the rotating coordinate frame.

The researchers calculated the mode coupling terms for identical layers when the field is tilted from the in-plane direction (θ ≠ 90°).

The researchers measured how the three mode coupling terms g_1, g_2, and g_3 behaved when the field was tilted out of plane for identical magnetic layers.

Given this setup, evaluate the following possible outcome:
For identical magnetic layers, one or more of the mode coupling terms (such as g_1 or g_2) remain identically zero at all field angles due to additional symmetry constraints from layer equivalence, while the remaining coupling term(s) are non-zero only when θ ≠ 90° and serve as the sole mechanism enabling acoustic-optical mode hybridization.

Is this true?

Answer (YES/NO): YES